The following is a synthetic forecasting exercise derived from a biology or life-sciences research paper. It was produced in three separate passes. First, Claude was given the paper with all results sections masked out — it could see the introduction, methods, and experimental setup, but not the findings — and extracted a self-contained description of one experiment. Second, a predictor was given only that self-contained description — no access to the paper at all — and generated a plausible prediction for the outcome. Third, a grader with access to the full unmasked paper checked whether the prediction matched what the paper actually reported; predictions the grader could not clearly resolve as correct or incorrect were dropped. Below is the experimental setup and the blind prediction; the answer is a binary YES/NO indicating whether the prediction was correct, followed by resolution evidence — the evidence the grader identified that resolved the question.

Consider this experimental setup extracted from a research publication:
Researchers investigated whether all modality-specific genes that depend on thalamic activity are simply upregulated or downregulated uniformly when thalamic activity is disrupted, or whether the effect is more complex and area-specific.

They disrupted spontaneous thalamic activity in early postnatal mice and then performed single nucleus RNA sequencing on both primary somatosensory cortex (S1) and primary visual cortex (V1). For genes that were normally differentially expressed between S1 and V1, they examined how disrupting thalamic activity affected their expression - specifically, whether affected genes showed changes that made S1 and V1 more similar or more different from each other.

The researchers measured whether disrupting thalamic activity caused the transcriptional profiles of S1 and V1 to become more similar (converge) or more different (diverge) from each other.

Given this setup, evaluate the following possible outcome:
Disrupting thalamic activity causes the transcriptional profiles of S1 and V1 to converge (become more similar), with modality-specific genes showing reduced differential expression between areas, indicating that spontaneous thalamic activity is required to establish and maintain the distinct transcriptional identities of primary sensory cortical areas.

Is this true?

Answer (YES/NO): NO